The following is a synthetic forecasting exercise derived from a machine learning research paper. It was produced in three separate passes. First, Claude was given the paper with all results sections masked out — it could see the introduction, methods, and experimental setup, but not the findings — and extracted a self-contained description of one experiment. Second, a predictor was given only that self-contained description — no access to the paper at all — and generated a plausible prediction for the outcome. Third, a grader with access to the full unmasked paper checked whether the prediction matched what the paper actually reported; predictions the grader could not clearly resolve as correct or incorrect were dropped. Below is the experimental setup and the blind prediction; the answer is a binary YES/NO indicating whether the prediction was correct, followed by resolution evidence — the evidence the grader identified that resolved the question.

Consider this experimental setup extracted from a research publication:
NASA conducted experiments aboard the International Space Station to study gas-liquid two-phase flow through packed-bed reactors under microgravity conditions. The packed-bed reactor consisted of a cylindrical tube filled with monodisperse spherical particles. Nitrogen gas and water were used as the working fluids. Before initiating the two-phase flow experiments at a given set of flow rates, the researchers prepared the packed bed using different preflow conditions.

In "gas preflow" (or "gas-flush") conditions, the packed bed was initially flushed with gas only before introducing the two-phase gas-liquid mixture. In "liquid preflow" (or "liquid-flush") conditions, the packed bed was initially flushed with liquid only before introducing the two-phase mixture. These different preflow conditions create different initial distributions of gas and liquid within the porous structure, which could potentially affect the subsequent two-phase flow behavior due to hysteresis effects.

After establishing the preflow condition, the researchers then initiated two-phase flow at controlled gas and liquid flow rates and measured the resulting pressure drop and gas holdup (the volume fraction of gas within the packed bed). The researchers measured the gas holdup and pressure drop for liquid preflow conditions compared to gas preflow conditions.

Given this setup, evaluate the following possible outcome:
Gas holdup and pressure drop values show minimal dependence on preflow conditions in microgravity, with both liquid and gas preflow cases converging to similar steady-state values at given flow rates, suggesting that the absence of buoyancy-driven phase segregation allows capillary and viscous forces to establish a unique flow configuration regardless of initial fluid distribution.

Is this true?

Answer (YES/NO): NO